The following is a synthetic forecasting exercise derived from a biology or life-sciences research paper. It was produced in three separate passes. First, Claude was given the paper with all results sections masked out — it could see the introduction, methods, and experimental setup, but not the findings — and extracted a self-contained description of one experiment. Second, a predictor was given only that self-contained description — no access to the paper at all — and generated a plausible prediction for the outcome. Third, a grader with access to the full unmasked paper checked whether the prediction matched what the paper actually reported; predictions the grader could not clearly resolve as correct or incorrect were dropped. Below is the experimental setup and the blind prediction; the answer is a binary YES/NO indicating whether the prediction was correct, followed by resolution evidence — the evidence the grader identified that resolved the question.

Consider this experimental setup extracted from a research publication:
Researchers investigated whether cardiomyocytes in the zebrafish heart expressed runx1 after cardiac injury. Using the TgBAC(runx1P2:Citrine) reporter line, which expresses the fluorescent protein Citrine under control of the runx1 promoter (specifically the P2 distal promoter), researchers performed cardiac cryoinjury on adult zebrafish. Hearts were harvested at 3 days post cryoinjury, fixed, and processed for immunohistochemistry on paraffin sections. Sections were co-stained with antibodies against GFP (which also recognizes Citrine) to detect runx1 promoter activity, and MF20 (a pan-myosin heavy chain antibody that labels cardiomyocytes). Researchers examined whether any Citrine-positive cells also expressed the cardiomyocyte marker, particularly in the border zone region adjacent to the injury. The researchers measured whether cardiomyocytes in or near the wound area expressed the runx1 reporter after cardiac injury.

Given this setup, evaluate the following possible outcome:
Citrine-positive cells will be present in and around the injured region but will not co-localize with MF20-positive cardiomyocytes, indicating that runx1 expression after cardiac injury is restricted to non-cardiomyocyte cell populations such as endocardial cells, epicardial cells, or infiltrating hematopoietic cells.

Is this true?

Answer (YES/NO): NO